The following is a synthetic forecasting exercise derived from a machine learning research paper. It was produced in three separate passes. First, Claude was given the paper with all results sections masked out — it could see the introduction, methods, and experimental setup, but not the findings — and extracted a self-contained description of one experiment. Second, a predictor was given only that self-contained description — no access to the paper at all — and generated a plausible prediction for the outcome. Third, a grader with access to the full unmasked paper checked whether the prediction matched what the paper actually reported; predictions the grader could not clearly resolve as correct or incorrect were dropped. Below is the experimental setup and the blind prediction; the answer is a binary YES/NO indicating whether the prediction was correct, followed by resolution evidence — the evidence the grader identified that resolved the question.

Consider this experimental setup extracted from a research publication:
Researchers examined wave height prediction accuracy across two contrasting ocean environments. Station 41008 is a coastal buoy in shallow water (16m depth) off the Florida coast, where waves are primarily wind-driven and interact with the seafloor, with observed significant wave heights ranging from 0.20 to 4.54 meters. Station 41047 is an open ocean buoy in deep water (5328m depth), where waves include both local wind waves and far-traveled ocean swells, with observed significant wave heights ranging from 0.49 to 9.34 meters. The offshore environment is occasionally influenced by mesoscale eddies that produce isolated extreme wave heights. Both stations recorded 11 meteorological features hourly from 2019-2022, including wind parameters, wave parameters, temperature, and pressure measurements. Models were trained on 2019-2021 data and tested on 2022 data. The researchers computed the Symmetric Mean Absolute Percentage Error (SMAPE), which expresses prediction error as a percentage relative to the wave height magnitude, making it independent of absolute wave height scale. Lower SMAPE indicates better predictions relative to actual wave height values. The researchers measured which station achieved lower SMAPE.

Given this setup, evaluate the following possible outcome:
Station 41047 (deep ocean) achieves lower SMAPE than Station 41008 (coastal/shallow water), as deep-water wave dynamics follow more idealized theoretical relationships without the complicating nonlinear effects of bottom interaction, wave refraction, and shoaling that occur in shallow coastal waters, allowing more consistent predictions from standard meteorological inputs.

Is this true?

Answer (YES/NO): NO